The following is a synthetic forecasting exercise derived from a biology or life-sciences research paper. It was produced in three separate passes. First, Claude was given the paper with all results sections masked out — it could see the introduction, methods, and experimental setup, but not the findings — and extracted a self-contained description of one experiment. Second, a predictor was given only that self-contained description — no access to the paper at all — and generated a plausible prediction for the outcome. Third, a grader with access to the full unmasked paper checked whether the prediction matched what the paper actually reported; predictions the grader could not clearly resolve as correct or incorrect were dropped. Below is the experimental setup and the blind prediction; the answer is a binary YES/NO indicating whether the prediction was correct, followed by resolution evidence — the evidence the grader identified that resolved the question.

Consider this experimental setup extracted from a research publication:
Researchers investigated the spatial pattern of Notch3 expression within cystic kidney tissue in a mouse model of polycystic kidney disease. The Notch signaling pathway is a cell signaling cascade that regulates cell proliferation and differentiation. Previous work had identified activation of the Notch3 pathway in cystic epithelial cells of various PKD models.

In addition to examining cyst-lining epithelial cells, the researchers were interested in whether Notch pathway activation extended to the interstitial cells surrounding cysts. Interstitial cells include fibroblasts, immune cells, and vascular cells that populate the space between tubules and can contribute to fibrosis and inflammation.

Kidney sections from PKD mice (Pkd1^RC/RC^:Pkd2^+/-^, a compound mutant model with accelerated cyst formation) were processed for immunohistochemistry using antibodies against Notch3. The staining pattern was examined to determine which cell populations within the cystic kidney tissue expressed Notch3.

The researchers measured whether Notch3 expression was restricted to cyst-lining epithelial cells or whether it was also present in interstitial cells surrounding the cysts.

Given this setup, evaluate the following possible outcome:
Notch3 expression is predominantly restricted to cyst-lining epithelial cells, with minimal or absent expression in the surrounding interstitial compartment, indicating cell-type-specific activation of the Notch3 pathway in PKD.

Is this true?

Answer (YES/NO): NO